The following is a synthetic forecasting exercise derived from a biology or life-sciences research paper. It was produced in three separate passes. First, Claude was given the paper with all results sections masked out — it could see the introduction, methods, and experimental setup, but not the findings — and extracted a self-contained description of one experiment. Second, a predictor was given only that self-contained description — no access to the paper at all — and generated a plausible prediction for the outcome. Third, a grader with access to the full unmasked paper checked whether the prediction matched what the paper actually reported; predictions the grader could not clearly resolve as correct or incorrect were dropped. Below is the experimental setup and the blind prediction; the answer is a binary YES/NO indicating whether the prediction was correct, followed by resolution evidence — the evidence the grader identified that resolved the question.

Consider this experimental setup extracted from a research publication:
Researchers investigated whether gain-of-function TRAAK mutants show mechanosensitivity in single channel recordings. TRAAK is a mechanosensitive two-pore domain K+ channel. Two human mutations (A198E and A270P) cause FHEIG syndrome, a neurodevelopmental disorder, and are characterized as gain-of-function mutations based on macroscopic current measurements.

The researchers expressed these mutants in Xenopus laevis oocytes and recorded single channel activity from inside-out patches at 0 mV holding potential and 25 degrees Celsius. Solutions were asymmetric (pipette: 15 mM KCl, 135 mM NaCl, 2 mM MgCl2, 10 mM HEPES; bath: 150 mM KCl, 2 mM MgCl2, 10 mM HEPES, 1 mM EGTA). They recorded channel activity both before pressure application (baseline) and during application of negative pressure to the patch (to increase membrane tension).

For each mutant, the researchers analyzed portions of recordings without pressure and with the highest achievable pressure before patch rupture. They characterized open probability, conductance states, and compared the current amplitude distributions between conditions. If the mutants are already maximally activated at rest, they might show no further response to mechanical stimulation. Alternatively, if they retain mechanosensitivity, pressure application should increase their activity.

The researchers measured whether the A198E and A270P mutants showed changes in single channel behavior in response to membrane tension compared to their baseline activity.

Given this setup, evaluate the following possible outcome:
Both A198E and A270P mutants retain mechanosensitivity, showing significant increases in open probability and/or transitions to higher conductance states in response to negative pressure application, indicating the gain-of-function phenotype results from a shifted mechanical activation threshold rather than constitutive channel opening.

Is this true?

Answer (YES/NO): NO